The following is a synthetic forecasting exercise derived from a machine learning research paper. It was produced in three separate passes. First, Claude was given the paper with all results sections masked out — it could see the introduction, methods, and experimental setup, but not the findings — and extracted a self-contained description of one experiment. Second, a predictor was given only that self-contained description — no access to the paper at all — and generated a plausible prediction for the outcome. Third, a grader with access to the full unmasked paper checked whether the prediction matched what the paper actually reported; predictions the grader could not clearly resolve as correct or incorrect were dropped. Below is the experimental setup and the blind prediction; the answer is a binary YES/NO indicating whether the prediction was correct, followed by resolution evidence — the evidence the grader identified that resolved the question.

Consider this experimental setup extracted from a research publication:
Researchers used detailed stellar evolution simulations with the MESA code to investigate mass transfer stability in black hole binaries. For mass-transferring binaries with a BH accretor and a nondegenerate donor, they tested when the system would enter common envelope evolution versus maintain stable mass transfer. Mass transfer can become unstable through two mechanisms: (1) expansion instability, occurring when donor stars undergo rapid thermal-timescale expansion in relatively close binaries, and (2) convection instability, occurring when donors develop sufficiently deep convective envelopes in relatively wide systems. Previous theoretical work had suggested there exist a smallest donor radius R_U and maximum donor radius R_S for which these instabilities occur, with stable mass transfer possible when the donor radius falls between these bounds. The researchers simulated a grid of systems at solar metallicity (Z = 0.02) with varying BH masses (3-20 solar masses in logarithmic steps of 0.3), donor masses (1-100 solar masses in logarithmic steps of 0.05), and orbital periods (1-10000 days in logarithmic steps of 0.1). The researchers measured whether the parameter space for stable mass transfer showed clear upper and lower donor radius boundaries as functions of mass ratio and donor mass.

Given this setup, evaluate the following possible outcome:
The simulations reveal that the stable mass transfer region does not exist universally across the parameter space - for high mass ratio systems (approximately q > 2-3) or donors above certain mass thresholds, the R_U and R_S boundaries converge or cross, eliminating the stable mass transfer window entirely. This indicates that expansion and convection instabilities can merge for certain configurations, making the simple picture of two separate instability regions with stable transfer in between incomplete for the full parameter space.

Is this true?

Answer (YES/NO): NO